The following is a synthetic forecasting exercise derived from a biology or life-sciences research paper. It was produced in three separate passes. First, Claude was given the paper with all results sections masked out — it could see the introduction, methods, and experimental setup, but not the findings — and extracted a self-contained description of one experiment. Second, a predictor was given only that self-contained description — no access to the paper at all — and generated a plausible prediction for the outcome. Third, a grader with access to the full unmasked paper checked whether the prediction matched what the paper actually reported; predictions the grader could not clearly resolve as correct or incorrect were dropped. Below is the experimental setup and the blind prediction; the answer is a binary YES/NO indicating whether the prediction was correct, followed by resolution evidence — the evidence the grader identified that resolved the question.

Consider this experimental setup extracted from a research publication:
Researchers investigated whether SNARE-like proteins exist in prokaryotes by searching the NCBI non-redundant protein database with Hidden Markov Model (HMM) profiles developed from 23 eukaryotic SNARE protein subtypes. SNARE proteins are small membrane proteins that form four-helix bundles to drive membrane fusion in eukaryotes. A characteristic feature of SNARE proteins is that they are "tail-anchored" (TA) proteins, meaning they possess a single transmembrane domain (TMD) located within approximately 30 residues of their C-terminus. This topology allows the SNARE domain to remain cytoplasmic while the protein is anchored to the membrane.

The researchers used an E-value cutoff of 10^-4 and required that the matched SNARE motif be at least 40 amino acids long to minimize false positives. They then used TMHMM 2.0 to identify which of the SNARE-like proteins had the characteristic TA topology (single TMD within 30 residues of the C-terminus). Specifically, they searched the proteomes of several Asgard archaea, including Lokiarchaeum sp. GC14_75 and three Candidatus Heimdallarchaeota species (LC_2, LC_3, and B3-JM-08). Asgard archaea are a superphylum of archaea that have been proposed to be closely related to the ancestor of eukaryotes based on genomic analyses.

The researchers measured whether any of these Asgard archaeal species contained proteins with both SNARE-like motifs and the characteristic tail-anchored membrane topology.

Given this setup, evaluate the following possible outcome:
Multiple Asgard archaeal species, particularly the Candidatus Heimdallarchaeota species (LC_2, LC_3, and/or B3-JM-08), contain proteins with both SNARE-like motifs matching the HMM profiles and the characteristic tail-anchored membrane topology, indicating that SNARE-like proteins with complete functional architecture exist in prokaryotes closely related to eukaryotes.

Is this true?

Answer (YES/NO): YES